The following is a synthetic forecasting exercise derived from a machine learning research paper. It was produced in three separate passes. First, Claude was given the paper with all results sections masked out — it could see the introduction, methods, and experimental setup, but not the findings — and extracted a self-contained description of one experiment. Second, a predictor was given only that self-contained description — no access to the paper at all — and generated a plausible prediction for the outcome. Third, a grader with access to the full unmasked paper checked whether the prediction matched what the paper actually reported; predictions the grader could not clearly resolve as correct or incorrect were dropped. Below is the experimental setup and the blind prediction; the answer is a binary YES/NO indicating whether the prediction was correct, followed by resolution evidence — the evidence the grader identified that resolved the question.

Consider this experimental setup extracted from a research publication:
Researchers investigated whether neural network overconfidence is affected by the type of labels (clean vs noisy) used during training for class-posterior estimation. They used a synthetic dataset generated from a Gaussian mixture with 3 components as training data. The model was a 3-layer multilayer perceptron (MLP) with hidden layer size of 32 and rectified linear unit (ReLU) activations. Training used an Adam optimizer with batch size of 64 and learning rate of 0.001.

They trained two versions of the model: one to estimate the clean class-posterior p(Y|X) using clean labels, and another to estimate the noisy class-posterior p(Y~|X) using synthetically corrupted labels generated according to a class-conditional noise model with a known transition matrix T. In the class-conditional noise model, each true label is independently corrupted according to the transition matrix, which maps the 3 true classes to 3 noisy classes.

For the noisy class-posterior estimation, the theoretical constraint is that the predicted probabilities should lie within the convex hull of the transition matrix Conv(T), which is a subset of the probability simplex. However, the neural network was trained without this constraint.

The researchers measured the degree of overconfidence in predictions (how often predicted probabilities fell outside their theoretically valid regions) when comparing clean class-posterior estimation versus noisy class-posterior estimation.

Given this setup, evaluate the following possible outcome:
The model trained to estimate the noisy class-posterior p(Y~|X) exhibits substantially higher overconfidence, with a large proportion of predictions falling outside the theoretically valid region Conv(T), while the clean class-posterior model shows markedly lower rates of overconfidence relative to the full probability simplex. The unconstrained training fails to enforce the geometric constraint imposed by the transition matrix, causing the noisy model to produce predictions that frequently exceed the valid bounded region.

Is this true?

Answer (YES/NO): YES